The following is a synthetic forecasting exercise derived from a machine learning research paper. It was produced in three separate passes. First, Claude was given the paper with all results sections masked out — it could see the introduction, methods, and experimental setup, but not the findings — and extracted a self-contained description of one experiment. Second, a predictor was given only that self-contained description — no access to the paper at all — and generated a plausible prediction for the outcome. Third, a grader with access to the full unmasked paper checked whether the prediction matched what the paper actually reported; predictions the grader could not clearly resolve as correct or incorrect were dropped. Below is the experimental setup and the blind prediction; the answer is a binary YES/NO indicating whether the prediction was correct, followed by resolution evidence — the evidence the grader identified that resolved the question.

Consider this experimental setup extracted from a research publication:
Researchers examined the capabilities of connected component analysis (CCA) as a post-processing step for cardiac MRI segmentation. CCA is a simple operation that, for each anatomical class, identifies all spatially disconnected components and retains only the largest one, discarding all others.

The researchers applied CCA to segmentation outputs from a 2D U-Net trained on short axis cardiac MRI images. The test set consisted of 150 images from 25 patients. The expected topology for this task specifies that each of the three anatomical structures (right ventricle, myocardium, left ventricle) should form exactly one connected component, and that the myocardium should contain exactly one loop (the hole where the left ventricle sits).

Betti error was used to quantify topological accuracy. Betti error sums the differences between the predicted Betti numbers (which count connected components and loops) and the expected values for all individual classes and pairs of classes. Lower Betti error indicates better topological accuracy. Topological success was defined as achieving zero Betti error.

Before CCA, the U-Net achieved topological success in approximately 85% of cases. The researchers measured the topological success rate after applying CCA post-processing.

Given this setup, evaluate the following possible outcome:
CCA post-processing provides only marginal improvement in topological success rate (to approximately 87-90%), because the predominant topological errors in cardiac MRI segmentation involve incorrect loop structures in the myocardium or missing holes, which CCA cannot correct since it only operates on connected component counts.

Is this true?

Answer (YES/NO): NO